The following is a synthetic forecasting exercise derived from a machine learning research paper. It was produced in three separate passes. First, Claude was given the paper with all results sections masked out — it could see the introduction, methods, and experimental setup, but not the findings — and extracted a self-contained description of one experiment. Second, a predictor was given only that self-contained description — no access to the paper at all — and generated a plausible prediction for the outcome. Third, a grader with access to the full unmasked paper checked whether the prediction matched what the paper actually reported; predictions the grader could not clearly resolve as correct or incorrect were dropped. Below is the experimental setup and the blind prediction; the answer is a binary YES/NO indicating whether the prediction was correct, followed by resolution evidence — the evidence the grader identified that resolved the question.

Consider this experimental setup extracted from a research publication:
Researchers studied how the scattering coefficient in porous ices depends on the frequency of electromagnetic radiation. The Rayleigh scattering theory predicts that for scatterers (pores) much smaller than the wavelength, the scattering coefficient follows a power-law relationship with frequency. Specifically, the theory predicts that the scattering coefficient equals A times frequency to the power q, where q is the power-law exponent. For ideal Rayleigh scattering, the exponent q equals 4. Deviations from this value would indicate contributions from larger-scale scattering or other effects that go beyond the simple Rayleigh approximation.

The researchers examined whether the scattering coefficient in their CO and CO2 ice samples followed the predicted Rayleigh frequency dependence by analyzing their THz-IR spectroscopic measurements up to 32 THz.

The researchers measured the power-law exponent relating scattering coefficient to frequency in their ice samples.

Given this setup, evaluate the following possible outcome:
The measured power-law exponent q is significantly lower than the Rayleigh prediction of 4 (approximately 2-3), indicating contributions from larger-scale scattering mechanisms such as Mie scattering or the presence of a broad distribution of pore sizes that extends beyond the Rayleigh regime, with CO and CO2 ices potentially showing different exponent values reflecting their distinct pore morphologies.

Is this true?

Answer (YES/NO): NO